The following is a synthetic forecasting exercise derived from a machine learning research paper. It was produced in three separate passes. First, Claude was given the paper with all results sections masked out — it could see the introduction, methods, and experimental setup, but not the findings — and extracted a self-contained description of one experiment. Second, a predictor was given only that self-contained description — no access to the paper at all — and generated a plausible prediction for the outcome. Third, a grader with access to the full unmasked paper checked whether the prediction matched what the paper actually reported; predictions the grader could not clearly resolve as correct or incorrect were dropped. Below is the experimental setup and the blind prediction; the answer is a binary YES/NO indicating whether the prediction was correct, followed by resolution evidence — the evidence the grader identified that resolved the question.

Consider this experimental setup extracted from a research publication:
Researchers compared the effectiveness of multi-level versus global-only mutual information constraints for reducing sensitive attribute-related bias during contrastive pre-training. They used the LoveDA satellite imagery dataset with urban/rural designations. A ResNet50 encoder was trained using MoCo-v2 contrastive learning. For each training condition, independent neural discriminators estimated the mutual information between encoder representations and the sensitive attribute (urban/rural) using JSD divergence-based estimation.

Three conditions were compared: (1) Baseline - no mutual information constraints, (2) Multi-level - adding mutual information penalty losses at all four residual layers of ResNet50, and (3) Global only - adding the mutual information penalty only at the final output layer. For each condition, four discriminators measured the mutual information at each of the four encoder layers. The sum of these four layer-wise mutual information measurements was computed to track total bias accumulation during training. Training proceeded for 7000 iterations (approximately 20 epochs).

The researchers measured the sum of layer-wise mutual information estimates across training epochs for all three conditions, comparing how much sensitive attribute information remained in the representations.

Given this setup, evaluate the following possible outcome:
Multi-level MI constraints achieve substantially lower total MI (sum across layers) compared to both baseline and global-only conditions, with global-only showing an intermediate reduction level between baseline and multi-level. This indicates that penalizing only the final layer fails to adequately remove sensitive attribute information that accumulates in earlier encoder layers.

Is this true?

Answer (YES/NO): YES